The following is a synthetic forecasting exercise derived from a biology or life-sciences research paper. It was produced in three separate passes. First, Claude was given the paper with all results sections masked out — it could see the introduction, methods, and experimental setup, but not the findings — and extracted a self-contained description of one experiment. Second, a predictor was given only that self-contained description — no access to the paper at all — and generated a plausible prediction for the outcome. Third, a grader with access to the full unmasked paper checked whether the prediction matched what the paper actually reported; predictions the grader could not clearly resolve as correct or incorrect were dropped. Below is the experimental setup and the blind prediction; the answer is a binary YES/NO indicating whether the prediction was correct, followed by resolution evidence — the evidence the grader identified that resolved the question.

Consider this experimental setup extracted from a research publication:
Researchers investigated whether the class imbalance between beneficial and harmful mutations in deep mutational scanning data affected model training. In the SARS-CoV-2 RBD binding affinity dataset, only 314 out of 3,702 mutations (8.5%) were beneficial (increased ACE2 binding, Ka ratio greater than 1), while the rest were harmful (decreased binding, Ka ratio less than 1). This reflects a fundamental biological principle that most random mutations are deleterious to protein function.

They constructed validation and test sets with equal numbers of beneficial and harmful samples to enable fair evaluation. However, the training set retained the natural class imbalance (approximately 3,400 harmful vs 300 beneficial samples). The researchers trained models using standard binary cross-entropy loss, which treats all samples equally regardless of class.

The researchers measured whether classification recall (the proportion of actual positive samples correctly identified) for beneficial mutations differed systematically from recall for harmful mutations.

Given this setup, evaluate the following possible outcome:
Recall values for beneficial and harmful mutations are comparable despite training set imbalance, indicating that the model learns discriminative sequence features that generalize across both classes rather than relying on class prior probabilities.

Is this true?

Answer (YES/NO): NO